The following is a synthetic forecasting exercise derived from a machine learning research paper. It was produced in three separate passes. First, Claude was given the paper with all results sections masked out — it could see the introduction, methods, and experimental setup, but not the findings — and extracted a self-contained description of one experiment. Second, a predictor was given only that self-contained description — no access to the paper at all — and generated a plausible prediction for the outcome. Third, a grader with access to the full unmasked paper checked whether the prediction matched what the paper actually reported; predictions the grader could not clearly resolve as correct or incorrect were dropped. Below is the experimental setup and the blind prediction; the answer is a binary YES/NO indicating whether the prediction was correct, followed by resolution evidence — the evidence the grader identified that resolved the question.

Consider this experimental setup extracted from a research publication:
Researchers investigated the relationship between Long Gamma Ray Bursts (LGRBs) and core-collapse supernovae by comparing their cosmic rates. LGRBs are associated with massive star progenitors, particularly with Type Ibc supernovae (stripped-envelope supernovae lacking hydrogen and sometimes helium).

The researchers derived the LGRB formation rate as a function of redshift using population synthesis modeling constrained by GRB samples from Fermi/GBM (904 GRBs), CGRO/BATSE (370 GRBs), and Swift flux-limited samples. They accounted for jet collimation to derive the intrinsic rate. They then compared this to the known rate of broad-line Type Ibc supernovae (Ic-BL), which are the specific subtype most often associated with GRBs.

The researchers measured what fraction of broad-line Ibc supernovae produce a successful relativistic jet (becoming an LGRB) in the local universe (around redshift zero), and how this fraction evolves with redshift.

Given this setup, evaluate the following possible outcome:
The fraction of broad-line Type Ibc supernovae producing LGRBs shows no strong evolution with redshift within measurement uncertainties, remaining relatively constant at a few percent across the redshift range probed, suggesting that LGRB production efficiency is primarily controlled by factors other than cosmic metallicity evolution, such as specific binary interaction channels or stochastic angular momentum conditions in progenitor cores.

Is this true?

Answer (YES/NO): NO